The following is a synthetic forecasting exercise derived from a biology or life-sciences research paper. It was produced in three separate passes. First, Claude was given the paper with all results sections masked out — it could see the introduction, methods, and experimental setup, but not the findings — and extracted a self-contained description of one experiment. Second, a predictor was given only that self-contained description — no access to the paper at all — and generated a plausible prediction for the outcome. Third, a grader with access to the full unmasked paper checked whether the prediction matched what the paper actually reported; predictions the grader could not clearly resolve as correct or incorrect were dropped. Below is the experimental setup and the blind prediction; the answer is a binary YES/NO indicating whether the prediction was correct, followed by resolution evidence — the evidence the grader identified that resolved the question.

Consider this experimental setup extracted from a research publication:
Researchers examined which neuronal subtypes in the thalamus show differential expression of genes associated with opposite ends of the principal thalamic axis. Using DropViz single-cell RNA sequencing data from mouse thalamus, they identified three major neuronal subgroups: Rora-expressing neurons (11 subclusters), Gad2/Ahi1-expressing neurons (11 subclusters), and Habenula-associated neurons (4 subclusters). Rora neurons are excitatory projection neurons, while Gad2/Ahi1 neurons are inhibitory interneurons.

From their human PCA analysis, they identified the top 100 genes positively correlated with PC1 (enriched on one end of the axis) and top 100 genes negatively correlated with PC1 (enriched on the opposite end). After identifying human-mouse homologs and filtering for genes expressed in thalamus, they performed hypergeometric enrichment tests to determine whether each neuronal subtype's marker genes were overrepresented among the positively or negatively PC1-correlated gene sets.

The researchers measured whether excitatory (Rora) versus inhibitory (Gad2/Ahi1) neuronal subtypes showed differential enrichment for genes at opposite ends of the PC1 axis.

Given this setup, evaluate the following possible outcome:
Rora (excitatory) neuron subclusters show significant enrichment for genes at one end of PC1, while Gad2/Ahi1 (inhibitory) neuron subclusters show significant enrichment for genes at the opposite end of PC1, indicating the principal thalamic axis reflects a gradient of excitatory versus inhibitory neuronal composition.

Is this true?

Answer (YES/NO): YES